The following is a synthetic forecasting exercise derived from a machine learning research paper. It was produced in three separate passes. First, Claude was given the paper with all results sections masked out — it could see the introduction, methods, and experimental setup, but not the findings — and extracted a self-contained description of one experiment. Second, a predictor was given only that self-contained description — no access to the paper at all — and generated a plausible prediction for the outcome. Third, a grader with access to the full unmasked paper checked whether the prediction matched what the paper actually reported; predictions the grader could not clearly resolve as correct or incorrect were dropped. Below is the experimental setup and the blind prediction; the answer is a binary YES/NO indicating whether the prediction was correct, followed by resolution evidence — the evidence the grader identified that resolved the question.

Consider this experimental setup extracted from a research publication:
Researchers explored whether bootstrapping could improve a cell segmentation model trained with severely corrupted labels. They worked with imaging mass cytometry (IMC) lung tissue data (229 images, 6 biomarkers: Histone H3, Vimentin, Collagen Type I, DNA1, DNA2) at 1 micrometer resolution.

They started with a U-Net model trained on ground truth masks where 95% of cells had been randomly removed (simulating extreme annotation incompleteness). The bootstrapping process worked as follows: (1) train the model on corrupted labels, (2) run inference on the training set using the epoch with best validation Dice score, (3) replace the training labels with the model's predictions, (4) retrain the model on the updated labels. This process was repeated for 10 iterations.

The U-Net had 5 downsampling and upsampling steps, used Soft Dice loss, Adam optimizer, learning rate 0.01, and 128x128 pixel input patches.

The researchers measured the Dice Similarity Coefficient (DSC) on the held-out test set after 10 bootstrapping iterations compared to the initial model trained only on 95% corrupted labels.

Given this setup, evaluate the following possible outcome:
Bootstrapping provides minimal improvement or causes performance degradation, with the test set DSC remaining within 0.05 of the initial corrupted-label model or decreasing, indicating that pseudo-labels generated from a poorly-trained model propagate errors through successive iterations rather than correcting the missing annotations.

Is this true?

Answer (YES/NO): NO